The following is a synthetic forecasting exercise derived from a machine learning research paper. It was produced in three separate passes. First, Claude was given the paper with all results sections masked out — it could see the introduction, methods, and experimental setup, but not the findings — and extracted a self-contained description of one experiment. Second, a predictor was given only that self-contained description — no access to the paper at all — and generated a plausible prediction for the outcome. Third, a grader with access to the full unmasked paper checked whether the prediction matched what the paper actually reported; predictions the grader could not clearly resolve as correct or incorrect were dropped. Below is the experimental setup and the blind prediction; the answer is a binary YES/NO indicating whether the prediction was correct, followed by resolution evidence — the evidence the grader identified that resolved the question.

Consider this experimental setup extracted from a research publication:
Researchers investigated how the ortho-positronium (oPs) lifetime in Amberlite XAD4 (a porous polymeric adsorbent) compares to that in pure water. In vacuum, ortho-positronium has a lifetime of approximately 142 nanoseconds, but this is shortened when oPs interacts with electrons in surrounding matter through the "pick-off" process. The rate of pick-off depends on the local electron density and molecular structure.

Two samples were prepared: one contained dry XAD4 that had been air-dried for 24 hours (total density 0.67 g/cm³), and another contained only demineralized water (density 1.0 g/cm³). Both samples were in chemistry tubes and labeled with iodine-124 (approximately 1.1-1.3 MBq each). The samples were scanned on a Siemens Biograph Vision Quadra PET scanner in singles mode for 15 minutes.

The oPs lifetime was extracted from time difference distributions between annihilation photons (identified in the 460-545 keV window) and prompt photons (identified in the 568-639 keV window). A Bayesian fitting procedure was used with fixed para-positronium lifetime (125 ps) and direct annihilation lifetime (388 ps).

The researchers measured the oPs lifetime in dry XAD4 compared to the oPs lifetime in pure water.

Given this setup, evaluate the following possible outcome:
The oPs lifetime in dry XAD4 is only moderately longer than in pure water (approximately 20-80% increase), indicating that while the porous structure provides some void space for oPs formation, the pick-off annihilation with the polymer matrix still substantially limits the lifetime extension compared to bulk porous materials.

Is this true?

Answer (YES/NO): YES